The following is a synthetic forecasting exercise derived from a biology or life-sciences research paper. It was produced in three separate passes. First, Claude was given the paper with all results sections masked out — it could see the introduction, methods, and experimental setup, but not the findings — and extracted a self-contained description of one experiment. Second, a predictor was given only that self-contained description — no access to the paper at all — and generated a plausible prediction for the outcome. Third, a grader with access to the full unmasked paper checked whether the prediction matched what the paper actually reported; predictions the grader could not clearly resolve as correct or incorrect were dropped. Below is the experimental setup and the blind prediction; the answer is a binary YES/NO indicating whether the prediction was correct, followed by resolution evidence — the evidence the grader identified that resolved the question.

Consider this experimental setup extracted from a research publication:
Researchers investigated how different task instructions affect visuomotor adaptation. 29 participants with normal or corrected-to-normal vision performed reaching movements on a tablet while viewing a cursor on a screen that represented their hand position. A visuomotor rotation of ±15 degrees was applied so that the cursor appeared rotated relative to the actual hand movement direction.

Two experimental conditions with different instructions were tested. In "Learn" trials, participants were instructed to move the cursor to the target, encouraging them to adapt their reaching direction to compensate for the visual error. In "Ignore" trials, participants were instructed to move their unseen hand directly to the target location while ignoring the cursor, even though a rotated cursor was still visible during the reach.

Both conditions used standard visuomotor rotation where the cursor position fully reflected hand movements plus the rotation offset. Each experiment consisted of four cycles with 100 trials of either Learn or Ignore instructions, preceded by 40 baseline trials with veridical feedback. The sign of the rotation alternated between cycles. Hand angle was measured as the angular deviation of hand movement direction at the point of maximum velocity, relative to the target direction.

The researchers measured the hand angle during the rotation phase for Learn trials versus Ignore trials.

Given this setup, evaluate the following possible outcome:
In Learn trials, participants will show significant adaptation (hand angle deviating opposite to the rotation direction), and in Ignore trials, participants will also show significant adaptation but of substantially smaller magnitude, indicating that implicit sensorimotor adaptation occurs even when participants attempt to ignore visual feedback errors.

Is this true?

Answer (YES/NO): YES